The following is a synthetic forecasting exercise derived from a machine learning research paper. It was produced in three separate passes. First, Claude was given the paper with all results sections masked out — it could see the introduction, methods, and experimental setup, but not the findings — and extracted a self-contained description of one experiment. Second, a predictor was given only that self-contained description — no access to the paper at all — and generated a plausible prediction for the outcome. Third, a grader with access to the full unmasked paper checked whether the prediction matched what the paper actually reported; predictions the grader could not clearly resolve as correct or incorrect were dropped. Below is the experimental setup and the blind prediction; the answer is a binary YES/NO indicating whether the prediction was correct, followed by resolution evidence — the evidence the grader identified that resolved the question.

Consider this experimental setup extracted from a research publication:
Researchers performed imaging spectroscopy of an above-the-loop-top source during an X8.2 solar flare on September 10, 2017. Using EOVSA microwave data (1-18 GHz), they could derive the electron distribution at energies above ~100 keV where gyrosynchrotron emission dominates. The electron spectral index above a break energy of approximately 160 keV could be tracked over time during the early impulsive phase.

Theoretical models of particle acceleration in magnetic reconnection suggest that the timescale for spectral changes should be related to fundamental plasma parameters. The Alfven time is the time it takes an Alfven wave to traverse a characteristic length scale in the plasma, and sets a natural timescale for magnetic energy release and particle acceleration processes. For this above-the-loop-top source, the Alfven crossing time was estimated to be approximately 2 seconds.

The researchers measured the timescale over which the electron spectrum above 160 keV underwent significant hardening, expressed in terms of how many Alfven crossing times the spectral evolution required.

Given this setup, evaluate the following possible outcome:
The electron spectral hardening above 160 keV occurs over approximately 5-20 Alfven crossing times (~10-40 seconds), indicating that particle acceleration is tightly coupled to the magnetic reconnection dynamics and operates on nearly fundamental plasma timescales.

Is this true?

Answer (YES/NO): YES